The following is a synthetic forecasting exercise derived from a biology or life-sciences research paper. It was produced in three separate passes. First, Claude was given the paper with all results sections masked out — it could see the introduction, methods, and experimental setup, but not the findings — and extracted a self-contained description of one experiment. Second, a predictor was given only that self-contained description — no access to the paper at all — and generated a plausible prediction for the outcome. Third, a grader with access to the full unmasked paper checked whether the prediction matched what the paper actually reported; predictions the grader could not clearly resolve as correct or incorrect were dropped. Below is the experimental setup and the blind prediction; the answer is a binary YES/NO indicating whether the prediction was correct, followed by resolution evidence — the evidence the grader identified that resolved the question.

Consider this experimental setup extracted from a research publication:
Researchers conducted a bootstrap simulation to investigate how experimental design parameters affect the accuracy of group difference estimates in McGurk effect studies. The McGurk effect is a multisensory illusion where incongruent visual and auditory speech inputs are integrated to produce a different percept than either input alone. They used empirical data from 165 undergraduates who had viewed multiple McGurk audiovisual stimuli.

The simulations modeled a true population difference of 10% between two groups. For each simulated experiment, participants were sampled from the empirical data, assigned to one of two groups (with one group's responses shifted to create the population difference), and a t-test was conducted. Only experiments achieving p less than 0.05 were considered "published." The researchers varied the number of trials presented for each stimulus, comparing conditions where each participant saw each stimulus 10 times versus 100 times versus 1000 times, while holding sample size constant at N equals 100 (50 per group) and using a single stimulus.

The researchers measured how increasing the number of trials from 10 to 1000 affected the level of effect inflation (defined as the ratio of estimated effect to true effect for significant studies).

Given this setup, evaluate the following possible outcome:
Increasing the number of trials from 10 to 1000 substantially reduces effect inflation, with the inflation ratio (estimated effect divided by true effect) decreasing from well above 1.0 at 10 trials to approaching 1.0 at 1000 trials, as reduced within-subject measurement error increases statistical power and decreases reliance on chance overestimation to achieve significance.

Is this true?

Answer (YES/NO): NO